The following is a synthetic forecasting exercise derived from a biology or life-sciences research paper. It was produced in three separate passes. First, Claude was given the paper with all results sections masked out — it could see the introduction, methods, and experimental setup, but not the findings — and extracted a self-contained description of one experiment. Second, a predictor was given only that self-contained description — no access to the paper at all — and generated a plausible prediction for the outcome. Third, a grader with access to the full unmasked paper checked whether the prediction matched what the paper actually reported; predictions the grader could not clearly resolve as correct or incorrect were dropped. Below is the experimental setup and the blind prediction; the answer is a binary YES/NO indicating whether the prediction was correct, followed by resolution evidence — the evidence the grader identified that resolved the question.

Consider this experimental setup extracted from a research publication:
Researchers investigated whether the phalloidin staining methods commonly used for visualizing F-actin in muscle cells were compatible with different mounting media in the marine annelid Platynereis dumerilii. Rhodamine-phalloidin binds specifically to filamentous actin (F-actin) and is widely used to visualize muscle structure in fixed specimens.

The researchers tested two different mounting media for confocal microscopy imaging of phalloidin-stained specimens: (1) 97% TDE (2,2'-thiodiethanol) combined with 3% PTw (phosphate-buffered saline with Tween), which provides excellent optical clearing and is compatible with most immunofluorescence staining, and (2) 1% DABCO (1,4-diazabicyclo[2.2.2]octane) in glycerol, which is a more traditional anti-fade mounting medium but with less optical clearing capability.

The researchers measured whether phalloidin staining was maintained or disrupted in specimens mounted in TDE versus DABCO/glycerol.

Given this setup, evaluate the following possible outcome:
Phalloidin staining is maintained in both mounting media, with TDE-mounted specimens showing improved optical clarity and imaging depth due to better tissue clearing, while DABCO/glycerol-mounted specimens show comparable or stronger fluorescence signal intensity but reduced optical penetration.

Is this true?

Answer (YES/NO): NO